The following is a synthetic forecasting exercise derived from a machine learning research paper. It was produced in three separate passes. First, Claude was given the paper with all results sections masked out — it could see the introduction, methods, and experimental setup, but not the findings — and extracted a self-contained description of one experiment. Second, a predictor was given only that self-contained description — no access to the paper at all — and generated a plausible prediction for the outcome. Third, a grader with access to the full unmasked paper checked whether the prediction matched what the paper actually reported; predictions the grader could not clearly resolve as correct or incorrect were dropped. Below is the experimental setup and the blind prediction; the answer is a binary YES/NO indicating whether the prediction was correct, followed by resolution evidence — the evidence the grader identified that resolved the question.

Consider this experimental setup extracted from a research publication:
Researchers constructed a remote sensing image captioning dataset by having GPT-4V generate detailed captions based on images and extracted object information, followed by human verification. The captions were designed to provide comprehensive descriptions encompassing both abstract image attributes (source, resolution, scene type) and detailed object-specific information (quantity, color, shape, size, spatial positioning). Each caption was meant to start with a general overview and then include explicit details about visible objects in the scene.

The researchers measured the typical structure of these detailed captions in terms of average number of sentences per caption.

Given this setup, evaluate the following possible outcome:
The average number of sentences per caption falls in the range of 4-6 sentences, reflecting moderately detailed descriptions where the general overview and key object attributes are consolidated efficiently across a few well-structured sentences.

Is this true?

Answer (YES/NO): YES